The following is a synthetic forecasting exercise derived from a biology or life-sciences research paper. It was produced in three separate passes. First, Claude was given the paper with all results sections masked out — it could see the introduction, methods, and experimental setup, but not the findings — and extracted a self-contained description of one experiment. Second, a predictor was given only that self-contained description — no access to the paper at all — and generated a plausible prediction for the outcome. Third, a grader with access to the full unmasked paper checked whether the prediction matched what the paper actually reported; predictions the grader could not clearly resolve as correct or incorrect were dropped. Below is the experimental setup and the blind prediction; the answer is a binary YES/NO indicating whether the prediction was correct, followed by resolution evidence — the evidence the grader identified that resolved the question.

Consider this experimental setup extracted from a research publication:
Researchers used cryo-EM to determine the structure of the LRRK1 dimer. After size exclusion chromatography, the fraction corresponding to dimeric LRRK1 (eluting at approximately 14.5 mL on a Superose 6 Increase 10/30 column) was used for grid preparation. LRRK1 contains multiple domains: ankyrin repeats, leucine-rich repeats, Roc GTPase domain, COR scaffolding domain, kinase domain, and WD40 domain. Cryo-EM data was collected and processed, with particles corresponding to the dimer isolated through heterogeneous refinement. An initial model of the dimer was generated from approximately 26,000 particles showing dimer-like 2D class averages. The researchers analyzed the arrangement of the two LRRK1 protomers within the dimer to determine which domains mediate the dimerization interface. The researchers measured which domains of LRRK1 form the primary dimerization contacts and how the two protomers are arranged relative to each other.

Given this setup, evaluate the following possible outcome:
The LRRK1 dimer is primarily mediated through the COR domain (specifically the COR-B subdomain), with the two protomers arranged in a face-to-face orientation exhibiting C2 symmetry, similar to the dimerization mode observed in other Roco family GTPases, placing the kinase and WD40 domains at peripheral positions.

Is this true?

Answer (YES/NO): NO